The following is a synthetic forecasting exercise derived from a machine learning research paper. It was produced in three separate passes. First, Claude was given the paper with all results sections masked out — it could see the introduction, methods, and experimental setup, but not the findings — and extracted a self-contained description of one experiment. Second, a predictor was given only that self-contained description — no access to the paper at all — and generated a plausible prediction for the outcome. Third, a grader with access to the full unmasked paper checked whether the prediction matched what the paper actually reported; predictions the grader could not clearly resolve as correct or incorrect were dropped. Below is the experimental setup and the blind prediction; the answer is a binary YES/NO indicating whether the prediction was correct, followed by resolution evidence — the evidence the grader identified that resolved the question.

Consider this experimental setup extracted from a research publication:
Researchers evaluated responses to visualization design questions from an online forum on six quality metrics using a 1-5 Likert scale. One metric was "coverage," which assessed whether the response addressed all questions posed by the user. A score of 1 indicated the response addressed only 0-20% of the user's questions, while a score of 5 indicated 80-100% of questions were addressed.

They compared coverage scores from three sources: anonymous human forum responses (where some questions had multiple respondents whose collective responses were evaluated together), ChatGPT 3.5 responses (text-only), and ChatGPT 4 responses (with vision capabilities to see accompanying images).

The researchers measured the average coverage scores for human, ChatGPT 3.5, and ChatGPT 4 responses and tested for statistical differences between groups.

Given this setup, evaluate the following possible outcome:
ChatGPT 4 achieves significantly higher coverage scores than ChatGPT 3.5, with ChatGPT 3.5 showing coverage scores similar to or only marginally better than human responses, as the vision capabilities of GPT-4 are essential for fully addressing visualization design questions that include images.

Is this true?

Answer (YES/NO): NO